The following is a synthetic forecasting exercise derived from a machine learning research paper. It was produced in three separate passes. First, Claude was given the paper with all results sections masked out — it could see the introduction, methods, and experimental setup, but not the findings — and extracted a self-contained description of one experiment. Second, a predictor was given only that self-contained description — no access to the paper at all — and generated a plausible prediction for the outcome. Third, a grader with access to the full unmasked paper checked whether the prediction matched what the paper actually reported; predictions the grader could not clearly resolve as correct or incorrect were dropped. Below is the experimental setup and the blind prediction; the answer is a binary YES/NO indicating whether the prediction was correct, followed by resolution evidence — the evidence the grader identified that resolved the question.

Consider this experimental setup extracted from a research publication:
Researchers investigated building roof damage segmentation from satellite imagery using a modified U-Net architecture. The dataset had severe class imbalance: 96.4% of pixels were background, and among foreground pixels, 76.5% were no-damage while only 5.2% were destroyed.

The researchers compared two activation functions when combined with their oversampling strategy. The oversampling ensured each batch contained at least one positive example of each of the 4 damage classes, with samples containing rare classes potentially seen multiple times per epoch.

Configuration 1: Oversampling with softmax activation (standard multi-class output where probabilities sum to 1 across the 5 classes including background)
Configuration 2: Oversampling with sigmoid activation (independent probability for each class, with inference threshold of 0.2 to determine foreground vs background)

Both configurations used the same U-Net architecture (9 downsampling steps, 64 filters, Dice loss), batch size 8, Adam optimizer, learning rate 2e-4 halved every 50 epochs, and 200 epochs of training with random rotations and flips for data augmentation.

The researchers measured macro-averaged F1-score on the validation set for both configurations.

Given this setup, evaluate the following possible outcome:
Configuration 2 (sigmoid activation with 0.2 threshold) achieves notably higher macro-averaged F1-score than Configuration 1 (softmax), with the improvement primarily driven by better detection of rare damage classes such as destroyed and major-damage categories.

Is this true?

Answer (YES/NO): NO